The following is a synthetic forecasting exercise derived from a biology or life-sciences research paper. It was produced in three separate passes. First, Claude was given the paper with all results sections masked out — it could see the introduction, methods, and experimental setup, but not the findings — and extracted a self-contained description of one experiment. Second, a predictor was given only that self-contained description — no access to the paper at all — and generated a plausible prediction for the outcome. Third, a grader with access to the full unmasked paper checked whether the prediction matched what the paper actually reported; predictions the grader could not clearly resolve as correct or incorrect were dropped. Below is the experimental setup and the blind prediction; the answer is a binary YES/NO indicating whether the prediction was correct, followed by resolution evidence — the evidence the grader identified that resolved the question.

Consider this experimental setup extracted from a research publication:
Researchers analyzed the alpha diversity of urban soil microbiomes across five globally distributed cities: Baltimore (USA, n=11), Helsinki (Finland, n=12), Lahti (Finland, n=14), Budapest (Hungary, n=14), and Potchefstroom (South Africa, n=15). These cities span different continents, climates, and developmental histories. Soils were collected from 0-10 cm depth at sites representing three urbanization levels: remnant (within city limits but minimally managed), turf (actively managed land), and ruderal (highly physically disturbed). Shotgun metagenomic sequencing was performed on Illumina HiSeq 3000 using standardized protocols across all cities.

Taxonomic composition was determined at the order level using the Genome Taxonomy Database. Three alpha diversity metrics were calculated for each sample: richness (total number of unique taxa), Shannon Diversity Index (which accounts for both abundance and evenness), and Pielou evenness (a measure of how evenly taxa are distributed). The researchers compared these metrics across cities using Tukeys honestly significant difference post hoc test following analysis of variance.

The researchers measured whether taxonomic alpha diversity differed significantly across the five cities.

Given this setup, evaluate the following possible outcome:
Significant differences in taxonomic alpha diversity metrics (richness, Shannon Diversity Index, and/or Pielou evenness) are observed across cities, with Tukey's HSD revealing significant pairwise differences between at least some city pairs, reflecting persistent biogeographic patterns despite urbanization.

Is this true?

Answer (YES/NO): YES